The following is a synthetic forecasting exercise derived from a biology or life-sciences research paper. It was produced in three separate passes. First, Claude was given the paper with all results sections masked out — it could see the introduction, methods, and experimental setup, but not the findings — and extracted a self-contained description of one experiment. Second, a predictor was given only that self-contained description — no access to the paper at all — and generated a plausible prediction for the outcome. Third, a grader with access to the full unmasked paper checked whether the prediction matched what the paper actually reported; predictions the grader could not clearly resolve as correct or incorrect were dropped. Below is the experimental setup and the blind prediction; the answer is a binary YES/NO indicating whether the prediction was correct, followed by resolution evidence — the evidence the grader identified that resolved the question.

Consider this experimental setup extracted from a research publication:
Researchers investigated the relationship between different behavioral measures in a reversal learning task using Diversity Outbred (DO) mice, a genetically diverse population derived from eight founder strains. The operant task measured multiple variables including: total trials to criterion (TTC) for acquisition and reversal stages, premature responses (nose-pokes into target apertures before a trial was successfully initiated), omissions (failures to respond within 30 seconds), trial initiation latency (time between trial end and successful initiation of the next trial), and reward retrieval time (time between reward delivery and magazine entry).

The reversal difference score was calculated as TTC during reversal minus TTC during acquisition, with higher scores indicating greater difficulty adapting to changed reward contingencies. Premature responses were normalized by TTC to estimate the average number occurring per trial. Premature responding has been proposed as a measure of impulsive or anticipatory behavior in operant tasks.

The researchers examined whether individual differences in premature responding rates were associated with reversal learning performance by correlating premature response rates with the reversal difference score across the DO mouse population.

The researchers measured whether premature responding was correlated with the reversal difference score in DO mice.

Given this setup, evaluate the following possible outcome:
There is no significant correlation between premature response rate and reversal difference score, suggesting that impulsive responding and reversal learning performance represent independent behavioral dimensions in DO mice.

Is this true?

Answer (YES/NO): NO